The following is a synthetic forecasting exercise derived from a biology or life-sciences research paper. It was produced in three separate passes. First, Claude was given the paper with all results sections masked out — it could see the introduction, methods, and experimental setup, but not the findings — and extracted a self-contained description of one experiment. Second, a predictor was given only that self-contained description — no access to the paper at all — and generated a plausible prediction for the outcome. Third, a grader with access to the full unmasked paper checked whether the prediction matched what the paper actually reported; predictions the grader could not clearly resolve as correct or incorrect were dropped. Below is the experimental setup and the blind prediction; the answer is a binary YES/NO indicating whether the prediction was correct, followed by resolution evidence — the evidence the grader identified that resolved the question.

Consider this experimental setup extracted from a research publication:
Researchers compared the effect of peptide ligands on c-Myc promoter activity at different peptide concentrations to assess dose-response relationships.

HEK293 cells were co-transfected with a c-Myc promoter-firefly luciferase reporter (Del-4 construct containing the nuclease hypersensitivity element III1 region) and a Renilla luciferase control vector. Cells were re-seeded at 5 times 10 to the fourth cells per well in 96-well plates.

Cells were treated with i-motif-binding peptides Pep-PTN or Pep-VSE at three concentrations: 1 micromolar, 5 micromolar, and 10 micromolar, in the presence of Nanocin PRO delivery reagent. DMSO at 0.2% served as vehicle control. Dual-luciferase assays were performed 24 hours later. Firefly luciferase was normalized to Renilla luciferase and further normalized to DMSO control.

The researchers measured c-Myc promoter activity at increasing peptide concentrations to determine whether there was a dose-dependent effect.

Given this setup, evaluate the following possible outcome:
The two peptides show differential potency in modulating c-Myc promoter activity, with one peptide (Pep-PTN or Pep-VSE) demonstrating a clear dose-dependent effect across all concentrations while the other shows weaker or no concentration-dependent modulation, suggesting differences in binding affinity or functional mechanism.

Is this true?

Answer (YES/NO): NO